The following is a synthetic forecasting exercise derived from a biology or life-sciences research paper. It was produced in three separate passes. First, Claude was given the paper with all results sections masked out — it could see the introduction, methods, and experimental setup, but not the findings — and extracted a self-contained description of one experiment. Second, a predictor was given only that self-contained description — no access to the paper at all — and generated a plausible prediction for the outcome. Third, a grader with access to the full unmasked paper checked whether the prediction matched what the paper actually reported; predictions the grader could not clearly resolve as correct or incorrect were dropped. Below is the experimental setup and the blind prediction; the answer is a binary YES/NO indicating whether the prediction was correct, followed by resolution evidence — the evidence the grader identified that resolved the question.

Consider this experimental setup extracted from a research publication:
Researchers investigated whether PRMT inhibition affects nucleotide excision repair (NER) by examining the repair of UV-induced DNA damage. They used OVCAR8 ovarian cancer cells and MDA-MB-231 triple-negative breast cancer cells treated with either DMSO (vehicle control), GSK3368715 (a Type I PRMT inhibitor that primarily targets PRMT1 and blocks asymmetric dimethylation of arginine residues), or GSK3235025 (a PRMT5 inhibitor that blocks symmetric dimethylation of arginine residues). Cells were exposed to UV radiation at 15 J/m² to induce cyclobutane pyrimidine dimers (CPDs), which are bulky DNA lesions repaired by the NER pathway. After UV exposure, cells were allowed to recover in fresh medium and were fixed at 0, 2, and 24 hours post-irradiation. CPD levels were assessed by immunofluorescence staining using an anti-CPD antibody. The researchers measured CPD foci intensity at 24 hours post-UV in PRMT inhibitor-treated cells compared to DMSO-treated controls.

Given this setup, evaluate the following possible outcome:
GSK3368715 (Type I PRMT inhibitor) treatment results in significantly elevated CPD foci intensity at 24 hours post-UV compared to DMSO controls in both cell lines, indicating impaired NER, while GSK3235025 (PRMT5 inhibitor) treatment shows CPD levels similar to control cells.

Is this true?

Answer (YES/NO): NO